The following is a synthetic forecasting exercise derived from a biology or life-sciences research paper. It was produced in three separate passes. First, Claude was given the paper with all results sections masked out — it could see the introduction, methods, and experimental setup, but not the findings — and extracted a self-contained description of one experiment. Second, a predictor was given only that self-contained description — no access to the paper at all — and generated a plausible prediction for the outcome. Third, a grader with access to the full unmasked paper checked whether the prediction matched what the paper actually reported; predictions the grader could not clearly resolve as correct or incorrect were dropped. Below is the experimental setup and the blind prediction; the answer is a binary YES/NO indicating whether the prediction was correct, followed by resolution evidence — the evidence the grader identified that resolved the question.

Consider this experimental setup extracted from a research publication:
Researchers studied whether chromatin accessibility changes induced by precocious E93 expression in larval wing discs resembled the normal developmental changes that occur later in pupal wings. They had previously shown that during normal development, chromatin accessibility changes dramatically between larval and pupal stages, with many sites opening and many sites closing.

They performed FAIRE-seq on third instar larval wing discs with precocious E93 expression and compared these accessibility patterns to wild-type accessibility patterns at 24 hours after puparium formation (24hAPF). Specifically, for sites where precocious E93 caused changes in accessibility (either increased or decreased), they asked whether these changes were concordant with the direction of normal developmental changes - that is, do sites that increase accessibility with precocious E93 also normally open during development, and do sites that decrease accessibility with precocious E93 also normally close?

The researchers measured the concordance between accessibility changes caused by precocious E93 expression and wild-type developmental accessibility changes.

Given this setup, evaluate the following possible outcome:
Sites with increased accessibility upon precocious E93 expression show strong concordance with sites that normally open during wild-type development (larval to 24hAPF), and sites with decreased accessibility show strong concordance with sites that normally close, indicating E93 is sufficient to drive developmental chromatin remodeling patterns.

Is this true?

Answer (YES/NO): YES